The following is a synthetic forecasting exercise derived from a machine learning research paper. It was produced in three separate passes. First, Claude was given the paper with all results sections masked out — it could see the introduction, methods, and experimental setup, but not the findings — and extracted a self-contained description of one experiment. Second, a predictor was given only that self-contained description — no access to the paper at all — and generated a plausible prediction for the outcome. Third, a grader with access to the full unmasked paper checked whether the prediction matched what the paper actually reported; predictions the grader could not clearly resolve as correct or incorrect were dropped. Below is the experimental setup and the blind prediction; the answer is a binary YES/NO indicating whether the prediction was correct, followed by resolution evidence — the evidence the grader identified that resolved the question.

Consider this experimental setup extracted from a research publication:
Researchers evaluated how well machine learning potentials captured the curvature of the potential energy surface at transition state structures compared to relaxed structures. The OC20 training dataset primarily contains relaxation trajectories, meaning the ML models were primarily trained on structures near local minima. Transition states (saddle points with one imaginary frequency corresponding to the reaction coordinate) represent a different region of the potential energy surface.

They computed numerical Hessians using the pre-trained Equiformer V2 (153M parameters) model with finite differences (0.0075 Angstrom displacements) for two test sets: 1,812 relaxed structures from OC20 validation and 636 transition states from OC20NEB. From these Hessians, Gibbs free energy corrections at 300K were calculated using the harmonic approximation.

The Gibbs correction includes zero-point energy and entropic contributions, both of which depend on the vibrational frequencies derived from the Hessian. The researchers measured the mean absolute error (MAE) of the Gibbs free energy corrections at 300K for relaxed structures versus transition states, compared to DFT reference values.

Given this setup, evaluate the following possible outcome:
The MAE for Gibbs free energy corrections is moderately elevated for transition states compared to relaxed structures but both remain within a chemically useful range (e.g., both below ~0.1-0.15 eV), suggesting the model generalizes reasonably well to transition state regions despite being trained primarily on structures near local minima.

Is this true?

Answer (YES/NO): YES